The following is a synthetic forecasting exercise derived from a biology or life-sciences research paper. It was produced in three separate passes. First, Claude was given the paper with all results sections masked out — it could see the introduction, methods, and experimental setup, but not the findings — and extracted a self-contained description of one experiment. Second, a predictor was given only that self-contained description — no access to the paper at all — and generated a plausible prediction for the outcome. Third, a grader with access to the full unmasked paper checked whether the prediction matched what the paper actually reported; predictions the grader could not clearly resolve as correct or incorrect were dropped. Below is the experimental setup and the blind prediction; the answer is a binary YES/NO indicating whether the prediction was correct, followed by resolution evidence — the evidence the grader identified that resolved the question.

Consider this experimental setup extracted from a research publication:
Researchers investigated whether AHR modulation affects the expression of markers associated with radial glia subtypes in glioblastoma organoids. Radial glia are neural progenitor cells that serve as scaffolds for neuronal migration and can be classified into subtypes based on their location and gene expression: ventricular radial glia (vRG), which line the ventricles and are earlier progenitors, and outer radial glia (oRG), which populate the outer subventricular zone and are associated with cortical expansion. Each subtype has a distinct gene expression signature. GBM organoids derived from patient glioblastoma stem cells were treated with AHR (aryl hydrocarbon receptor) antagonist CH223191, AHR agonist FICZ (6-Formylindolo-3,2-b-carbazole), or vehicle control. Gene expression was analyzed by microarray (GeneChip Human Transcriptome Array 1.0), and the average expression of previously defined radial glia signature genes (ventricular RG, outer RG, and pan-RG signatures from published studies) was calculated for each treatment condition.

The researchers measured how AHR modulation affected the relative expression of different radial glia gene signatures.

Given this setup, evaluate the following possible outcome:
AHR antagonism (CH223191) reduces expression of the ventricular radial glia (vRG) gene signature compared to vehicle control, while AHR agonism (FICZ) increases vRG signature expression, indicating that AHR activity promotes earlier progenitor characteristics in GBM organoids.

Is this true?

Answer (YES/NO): NO